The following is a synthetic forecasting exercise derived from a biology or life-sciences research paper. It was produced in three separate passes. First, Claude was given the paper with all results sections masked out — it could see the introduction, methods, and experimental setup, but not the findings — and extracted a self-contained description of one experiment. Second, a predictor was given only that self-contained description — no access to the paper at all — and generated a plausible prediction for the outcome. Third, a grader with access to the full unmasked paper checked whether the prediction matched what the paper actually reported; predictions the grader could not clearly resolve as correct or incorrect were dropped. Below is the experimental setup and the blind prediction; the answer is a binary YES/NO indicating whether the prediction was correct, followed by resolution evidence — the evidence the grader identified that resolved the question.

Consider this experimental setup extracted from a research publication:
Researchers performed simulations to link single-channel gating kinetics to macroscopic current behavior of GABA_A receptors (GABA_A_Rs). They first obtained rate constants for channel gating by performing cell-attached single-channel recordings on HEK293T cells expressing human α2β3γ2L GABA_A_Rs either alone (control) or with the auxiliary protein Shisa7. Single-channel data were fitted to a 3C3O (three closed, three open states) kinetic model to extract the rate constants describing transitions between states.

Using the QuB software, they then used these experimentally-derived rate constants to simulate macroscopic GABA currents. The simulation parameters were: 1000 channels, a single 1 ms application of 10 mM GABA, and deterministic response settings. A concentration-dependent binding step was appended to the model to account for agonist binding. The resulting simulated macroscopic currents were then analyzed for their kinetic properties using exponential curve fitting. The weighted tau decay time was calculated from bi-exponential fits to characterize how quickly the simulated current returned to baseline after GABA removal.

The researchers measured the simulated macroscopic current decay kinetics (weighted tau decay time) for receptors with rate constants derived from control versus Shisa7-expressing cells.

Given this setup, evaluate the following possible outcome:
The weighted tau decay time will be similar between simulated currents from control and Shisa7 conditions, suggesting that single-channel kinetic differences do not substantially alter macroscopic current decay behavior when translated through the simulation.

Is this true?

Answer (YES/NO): NO